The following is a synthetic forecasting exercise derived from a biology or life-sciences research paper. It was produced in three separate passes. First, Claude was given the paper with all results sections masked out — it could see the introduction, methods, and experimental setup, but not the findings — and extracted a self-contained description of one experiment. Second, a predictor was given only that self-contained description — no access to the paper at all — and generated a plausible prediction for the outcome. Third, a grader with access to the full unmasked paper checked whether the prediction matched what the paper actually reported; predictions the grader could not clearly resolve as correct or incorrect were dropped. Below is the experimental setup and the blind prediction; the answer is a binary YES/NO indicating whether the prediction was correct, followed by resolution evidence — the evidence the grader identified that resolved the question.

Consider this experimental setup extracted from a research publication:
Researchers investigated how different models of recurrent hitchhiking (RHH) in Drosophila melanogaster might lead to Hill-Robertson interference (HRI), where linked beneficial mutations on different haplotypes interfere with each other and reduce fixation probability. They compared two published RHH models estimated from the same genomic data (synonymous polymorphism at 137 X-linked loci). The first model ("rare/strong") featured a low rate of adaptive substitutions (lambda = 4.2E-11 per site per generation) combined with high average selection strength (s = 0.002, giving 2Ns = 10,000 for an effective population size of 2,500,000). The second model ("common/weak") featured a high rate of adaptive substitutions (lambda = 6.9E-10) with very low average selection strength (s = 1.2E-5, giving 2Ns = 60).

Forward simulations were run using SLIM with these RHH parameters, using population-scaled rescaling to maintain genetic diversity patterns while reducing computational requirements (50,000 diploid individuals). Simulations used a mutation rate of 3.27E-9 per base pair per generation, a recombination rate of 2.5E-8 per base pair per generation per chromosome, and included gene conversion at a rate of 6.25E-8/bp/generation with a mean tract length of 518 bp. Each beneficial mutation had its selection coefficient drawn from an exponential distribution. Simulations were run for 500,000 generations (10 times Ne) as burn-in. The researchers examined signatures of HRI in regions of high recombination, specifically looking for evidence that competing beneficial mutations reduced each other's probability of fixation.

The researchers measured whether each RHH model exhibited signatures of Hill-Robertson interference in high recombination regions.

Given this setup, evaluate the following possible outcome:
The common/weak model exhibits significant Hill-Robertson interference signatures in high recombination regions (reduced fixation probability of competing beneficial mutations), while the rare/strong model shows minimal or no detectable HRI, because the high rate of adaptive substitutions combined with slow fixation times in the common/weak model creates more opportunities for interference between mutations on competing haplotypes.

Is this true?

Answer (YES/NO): NO